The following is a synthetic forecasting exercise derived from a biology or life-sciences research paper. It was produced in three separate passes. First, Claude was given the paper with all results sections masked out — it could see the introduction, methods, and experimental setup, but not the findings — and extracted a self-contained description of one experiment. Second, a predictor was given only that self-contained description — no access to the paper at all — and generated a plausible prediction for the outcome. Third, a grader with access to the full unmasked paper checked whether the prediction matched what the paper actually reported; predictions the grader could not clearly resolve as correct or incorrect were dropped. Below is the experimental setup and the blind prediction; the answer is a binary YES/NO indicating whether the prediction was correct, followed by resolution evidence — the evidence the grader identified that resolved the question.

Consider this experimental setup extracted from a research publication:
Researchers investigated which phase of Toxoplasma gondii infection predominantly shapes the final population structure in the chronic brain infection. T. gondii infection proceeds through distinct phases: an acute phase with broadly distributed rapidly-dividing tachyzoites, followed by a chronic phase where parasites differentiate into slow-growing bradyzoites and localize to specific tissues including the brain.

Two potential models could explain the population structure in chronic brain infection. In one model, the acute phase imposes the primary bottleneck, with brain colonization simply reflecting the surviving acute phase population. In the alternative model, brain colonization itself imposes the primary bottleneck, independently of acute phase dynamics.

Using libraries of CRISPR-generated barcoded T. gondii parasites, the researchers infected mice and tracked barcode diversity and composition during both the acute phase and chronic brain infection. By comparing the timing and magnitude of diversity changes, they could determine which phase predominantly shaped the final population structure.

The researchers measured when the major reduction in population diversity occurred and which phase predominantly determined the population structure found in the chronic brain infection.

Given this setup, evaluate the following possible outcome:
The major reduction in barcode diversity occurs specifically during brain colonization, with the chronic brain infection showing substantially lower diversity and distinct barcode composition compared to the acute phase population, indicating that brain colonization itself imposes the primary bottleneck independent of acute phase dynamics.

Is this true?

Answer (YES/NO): NO